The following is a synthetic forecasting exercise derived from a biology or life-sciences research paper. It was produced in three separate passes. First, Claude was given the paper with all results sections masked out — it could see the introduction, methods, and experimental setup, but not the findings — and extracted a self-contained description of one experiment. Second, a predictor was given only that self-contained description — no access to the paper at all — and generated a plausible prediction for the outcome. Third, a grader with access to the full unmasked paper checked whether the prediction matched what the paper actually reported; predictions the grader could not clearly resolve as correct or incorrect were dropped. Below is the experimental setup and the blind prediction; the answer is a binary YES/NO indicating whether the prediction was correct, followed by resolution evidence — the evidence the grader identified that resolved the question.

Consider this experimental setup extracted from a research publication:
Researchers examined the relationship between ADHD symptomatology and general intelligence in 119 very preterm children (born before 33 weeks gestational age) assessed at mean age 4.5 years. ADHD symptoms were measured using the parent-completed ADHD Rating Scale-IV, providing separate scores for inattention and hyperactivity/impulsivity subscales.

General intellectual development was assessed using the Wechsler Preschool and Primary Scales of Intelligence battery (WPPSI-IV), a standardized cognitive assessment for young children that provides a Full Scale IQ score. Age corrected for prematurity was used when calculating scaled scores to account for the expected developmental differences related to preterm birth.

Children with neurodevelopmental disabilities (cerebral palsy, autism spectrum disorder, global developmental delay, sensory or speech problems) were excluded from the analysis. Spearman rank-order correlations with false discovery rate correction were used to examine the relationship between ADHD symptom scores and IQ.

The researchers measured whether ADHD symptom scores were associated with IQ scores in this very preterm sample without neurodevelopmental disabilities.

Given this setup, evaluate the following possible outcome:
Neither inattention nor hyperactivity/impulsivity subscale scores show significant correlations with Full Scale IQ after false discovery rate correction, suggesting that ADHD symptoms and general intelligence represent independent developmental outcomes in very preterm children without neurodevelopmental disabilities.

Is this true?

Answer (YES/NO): NO